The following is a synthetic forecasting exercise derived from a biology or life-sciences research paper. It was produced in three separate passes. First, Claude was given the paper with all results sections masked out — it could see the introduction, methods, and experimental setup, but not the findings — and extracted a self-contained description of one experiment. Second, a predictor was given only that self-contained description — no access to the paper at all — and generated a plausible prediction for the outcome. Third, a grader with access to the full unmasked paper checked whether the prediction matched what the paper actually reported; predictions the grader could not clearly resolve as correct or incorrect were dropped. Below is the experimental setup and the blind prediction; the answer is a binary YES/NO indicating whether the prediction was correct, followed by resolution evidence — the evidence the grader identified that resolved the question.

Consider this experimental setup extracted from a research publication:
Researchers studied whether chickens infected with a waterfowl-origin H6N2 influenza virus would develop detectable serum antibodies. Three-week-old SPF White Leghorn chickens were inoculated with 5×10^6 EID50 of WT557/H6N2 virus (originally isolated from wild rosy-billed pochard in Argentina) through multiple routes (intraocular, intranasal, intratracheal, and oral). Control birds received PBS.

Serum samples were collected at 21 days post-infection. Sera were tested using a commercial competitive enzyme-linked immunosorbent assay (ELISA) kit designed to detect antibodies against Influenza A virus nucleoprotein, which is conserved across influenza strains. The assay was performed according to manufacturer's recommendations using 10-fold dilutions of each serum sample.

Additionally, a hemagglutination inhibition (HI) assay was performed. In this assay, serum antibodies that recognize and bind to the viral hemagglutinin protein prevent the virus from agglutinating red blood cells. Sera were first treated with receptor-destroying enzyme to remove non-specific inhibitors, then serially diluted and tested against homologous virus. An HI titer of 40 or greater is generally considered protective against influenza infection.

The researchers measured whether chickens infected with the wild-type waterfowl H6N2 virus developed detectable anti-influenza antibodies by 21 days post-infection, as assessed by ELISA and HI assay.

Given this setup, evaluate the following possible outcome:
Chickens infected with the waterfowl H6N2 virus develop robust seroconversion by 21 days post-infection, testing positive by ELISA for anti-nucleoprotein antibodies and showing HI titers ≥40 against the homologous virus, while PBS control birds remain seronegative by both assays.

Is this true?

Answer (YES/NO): NO